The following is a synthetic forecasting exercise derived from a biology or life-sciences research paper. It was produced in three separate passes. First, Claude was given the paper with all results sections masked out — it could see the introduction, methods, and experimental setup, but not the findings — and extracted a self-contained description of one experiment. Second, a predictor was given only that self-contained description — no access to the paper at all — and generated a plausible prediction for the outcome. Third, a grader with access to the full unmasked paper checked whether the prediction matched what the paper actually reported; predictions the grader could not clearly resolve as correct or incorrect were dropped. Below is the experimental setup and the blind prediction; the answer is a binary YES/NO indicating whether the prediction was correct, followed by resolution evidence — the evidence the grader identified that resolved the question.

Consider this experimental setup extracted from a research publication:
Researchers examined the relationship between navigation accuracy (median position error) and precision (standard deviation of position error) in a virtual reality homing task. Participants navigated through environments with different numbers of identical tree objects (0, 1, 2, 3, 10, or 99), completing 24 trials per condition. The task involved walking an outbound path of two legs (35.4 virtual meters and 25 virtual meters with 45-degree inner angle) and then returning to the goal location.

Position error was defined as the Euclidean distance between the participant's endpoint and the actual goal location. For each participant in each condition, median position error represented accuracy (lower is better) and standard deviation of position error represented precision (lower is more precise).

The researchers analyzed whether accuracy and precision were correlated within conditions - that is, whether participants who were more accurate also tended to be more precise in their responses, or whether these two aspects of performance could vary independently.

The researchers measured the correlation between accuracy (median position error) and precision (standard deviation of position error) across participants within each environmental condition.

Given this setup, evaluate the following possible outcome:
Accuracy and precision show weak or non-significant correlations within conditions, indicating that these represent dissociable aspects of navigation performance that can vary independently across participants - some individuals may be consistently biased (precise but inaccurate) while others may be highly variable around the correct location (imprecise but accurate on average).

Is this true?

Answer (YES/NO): NO